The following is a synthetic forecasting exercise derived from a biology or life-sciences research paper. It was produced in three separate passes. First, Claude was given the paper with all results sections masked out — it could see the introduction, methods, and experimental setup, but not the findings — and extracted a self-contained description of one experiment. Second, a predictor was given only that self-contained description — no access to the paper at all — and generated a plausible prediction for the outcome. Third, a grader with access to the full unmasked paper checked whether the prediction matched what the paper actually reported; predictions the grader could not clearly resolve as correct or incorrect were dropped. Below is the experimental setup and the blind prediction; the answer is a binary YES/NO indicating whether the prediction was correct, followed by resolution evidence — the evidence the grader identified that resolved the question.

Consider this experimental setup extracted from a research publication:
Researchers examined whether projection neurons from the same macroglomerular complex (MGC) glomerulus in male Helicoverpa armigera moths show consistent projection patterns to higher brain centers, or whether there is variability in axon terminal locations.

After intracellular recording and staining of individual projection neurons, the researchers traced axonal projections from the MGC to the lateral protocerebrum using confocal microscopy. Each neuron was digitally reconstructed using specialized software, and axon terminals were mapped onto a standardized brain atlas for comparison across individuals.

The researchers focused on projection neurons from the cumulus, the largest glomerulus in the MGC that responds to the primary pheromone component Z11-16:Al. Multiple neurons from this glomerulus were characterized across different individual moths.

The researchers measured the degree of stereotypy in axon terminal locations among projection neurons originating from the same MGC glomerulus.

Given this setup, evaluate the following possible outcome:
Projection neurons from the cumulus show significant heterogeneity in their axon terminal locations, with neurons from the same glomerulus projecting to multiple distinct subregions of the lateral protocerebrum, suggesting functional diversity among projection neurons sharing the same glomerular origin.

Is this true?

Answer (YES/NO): NO